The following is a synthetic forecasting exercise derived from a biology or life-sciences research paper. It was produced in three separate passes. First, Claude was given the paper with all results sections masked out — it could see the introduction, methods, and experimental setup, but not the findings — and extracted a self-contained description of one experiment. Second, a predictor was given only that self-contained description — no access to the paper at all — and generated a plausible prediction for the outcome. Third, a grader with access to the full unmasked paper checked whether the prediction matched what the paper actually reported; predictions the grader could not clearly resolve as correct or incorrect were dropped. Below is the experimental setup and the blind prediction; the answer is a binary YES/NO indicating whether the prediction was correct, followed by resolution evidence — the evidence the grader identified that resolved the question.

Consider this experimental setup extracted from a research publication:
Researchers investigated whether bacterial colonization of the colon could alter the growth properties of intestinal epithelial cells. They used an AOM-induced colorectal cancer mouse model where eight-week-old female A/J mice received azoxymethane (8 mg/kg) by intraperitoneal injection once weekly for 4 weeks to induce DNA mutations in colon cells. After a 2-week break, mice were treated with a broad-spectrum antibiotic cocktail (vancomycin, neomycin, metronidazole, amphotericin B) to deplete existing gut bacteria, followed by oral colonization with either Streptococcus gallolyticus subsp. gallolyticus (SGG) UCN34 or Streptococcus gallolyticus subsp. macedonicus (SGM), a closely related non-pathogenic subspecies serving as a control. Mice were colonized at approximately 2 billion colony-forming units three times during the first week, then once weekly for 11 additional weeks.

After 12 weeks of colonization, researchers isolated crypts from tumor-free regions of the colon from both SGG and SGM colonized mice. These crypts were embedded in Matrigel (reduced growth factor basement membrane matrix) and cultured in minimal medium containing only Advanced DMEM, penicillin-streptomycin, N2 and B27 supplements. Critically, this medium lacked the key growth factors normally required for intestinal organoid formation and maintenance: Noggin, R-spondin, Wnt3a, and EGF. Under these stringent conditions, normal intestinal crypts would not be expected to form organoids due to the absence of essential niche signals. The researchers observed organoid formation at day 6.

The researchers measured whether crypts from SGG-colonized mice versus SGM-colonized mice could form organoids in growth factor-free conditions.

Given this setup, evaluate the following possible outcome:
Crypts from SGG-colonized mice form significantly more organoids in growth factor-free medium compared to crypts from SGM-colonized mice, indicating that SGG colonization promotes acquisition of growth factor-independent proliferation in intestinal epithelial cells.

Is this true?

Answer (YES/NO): NO